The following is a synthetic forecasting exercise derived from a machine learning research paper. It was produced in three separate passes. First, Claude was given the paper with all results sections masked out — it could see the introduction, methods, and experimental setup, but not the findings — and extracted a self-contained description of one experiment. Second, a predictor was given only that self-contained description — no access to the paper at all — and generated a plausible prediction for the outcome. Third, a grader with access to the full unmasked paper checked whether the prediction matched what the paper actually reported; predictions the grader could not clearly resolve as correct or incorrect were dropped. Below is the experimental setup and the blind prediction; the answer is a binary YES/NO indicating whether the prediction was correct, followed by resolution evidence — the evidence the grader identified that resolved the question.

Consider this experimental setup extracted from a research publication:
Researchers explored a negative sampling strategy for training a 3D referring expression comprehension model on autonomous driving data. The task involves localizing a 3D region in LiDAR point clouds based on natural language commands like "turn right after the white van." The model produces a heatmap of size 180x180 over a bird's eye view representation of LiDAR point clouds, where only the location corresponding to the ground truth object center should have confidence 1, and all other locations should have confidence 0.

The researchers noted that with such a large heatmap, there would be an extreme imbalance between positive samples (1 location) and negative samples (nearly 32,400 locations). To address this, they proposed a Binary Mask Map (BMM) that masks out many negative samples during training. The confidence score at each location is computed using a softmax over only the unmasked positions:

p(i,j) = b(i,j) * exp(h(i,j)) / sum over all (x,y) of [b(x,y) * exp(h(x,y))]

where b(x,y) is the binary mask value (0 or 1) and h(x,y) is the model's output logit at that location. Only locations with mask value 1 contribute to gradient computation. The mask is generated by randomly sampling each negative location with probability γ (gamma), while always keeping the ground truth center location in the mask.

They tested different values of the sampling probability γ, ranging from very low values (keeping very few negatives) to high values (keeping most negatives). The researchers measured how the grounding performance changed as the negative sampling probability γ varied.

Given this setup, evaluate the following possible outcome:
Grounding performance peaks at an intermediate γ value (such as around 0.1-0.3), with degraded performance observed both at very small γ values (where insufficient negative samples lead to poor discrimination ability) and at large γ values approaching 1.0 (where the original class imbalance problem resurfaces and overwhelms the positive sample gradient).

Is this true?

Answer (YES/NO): NO